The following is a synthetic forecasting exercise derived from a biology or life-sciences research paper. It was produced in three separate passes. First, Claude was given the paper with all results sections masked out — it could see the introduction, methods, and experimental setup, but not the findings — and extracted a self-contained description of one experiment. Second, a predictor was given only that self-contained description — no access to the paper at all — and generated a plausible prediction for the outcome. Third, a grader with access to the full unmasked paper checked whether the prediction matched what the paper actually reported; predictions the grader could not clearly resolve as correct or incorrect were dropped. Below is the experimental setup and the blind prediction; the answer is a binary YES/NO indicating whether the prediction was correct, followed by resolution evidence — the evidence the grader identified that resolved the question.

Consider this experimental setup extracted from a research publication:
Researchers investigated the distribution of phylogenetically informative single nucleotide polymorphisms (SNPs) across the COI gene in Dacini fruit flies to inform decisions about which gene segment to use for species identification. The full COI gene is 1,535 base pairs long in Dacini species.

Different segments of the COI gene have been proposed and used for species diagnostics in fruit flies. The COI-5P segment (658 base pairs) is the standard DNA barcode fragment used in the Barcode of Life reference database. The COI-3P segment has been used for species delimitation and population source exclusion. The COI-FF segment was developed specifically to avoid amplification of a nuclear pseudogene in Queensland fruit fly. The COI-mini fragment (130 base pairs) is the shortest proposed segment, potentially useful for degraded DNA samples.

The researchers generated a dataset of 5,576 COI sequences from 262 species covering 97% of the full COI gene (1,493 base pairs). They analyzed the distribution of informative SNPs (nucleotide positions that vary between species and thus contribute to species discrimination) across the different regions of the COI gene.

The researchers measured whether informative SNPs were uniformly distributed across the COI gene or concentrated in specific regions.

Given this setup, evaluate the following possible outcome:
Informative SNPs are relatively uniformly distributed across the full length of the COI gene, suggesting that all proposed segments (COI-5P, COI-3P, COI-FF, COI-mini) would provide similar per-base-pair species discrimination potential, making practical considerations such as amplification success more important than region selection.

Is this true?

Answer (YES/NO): NO